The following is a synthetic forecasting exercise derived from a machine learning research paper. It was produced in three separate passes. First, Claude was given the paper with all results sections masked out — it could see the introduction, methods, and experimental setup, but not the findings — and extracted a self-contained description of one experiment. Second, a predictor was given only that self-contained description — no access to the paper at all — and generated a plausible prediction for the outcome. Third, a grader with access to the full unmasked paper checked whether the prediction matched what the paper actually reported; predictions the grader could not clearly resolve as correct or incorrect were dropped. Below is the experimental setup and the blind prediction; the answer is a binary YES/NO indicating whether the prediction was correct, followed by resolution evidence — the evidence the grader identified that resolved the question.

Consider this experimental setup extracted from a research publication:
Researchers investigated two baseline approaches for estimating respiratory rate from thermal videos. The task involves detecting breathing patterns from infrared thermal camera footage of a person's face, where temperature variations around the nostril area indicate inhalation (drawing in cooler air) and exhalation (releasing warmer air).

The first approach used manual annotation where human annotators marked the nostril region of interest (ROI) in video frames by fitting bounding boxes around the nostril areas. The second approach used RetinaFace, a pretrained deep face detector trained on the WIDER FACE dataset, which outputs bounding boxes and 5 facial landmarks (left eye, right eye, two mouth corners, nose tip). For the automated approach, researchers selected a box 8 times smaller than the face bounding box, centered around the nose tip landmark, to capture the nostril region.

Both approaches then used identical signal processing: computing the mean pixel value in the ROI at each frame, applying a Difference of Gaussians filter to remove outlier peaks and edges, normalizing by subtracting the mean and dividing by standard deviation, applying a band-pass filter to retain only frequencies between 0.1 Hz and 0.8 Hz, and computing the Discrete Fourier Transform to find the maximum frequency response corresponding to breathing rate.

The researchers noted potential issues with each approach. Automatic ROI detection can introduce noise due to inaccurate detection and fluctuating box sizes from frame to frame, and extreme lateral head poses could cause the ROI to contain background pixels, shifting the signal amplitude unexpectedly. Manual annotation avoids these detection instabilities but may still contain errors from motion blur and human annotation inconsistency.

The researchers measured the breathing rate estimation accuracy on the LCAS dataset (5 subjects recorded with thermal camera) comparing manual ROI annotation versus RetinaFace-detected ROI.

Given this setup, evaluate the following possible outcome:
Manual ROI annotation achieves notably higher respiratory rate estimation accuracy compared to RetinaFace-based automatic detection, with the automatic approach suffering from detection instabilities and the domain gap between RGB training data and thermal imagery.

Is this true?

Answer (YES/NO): NO